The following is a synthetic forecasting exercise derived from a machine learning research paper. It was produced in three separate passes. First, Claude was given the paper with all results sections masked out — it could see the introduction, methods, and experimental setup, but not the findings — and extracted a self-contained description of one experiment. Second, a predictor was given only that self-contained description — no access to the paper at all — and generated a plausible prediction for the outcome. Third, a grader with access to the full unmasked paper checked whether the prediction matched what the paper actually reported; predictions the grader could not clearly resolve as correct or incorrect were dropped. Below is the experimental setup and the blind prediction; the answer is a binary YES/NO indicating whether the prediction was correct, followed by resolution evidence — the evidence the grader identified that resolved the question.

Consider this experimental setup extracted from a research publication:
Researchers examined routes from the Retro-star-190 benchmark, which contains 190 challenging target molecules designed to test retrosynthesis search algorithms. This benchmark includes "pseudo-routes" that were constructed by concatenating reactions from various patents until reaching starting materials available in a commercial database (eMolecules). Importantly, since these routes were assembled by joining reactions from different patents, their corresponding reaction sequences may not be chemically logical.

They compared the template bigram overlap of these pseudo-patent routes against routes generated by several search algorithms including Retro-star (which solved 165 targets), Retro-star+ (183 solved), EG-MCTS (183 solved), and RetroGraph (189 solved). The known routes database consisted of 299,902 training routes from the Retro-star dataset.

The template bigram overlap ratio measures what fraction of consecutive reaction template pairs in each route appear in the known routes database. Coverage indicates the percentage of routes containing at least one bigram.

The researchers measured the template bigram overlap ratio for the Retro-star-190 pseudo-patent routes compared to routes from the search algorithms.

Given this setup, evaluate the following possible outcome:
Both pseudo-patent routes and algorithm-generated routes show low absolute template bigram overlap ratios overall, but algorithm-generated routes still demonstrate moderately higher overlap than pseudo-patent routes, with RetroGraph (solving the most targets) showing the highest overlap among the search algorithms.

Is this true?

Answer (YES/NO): NO